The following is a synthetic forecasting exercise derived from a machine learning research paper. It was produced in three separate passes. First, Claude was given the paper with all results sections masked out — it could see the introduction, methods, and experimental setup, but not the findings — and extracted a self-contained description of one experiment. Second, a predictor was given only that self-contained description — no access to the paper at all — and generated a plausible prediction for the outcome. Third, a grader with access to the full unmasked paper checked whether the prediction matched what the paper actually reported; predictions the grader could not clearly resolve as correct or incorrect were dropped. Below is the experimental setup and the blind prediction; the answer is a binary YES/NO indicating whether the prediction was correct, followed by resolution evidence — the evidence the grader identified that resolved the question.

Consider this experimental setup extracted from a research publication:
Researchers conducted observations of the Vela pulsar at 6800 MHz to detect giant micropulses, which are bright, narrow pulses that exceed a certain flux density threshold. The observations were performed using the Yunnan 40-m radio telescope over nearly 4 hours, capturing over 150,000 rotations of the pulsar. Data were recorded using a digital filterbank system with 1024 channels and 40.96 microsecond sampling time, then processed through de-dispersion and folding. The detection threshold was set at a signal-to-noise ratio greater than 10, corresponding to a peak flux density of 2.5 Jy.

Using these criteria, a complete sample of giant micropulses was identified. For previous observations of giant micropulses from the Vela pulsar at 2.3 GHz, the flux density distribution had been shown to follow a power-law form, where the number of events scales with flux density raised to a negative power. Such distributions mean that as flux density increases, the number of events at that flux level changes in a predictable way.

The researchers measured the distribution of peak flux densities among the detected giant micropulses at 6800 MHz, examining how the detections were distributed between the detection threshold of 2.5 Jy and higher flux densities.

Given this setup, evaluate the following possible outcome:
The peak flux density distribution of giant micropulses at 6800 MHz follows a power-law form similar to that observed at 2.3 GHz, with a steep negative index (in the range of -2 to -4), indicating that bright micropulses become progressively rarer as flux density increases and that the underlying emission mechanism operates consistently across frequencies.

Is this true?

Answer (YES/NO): YES